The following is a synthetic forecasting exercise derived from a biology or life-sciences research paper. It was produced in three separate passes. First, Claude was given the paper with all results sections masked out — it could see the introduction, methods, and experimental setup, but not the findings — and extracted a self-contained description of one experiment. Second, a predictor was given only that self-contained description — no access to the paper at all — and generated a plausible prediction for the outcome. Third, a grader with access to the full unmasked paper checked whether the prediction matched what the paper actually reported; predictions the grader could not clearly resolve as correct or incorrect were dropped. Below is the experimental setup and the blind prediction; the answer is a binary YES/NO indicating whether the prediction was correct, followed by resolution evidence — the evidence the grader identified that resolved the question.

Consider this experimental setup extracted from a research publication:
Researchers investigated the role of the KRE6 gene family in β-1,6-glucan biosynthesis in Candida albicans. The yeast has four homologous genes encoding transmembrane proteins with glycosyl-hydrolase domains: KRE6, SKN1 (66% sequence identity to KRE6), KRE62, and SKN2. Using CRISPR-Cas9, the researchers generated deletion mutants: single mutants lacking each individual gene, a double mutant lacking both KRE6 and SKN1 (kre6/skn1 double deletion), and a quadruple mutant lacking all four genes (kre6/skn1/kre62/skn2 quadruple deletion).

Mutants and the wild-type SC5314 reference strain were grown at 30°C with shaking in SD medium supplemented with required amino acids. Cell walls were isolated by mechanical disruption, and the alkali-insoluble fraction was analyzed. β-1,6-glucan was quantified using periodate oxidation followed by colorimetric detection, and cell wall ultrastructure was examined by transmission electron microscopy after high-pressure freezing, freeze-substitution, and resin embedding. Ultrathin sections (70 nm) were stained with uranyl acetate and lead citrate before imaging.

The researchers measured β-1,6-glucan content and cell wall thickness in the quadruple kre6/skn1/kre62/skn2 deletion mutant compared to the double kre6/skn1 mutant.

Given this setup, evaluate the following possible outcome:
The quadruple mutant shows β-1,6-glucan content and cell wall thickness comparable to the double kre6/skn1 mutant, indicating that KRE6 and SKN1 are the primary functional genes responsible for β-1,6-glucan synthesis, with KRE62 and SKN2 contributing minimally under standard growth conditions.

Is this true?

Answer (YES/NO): NO